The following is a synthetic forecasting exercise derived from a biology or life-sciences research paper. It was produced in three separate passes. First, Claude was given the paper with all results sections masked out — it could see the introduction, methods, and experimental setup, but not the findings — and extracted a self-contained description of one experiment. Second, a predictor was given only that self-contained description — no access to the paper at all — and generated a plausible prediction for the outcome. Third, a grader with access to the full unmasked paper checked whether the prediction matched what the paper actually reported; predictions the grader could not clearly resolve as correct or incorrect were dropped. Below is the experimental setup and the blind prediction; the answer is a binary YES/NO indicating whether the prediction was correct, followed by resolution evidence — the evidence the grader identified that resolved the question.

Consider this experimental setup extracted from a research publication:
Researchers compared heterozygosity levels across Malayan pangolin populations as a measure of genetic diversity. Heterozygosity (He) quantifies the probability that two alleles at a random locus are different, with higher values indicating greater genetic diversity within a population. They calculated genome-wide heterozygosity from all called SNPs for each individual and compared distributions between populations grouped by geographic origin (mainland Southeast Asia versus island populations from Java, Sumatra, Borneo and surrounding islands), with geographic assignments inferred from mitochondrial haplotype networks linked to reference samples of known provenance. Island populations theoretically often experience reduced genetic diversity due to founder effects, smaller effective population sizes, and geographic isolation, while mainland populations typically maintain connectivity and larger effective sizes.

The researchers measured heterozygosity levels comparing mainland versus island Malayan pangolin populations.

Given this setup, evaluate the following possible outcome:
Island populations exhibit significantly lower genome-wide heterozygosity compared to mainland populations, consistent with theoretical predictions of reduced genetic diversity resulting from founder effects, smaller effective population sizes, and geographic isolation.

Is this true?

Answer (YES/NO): NO